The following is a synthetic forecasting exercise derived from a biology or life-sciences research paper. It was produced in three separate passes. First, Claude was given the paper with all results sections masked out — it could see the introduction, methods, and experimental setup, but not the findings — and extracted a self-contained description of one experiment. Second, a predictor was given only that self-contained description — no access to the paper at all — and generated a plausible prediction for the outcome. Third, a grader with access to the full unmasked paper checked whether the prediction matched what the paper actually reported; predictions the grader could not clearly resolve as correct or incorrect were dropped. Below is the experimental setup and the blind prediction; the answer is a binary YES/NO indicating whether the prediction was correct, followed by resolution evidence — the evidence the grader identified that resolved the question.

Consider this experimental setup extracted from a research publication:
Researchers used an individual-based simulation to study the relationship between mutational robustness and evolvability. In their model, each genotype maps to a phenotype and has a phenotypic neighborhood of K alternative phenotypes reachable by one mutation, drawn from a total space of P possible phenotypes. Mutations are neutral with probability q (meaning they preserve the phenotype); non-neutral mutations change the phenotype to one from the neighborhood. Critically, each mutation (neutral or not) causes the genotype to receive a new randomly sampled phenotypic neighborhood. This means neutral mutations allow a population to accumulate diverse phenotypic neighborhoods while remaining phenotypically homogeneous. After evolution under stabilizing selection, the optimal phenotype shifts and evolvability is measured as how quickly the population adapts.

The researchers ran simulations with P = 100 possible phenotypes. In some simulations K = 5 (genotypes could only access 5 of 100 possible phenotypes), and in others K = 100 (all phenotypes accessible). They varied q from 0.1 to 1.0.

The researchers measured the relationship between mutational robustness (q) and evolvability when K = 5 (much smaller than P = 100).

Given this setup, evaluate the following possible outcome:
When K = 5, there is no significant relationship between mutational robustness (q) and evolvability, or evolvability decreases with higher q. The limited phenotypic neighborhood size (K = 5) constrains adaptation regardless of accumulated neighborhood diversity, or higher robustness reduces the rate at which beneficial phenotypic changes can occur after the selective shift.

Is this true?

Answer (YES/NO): NO